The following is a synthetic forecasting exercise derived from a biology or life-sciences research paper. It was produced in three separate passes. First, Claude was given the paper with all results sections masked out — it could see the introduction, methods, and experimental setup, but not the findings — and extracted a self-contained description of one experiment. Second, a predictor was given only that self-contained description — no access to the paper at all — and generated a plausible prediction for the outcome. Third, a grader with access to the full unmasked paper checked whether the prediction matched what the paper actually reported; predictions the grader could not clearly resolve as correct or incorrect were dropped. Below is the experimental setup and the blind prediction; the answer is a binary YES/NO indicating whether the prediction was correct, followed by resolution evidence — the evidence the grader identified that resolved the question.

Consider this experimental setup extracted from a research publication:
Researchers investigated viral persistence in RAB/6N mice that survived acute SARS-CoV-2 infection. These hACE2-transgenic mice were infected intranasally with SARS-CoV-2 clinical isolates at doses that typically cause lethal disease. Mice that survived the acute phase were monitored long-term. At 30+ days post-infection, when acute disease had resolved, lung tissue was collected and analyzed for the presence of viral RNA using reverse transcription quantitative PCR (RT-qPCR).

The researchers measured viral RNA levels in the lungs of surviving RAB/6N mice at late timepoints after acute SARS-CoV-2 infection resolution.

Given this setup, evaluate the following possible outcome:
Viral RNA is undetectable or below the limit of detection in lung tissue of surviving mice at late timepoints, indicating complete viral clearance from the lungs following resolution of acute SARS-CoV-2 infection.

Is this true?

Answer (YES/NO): NO